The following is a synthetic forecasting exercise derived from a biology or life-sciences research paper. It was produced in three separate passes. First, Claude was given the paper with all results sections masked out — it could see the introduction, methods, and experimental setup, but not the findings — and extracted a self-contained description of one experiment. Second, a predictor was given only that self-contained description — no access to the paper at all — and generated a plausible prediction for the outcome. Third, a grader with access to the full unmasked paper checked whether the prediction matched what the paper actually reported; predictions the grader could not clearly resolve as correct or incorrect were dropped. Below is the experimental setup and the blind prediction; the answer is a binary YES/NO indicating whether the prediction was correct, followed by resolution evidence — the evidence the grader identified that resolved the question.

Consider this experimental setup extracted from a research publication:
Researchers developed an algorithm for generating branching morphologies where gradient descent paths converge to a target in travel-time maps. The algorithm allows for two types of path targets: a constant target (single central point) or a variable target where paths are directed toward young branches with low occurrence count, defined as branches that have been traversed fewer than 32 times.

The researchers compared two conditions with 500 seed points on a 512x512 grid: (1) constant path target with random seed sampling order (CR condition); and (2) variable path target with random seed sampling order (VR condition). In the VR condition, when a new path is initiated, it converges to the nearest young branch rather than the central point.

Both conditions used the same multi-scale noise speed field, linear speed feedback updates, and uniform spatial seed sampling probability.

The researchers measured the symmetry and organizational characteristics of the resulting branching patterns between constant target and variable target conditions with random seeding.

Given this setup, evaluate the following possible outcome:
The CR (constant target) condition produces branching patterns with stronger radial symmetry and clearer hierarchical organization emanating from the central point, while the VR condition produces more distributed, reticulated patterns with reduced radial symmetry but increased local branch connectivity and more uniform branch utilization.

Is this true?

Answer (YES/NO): NO